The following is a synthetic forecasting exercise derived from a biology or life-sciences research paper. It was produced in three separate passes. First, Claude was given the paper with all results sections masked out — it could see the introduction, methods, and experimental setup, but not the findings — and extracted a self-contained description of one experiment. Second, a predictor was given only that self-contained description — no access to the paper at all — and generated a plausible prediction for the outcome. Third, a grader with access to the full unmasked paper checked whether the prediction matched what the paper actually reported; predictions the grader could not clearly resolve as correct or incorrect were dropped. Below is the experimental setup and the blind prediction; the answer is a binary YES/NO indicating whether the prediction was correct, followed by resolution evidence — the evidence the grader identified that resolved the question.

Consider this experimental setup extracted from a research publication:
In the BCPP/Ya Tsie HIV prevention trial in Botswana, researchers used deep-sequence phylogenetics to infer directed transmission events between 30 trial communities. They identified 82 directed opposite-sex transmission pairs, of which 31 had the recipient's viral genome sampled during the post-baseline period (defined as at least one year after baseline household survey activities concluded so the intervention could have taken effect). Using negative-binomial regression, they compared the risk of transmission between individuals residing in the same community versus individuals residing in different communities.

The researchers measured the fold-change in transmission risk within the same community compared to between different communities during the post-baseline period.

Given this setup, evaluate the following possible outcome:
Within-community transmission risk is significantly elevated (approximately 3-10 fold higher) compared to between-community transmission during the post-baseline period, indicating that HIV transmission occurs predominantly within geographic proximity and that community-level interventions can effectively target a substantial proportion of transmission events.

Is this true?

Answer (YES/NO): NO